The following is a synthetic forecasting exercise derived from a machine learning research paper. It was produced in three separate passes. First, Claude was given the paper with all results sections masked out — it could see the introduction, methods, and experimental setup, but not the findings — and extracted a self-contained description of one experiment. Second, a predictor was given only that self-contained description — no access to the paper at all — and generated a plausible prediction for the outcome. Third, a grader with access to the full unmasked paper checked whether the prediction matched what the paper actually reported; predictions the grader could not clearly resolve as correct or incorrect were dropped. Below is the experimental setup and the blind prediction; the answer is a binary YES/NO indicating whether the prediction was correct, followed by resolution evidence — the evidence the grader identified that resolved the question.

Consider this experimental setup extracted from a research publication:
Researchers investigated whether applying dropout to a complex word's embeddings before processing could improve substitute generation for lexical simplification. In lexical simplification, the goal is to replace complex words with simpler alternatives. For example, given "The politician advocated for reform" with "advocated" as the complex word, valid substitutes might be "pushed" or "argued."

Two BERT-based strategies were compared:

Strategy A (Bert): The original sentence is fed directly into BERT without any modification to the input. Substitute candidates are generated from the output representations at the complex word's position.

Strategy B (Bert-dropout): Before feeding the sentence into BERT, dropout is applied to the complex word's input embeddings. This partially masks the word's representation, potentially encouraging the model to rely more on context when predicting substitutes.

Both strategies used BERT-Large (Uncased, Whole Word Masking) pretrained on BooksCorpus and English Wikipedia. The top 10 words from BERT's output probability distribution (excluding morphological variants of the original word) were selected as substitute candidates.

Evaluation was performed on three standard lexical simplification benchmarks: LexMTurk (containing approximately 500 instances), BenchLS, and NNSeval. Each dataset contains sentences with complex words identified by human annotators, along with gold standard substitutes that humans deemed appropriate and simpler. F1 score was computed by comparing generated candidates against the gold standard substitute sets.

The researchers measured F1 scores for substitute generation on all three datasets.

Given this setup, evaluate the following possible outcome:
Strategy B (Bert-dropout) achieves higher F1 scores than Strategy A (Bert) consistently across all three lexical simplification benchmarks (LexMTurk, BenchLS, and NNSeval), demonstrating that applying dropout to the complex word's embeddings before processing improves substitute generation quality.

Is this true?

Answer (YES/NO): NO